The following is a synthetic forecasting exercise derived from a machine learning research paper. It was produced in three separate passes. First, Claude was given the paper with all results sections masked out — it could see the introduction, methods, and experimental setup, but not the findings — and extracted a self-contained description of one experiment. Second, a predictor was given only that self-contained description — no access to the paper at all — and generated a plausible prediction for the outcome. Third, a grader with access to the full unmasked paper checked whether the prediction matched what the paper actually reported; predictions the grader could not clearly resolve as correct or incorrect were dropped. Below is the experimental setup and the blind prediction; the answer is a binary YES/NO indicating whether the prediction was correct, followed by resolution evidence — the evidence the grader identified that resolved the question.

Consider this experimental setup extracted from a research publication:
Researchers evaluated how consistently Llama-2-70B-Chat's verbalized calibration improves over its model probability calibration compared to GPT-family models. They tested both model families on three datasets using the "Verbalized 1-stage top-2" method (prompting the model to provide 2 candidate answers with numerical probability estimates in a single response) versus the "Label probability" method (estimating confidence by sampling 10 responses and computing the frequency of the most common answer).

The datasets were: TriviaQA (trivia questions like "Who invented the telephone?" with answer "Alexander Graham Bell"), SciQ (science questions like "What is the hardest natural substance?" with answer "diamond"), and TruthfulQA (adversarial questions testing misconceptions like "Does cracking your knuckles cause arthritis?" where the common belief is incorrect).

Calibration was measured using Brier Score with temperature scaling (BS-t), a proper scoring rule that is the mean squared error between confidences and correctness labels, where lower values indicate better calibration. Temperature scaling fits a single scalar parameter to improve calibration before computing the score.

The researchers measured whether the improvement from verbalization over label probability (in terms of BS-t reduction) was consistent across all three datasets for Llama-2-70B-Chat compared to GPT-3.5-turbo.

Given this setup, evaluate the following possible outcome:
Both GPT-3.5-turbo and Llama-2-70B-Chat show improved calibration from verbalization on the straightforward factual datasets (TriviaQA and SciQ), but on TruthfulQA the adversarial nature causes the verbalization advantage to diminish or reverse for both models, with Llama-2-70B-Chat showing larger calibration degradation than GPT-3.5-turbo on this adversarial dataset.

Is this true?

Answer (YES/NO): NO